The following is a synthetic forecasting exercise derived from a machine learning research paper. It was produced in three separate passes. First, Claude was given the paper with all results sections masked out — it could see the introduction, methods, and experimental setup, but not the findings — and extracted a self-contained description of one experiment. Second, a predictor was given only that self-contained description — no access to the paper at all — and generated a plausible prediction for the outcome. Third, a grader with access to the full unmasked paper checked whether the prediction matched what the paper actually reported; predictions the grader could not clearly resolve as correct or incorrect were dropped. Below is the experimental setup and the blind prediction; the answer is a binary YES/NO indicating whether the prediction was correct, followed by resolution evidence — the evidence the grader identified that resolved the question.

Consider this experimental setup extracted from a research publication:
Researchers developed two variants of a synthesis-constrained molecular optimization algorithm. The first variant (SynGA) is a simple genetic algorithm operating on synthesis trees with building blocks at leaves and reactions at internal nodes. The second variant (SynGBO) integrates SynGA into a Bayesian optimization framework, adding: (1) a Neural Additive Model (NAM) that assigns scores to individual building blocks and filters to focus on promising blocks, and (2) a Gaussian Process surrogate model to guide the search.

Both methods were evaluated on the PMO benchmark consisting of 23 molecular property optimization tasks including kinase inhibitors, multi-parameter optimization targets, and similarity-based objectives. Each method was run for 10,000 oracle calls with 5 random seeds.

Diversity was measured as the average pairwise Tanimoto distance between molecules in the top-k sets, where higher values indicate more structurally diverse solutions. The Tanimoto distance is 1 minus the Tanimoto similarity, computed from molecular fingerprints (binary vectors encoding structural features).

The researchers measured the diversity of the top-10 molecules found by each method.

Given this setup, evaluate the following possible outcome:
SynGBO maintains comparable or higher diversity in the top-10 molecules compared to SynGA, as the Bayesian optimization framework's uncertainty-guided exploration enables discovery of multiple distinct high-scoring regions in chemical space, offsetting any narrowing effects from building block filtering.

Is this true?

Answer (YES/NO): NO